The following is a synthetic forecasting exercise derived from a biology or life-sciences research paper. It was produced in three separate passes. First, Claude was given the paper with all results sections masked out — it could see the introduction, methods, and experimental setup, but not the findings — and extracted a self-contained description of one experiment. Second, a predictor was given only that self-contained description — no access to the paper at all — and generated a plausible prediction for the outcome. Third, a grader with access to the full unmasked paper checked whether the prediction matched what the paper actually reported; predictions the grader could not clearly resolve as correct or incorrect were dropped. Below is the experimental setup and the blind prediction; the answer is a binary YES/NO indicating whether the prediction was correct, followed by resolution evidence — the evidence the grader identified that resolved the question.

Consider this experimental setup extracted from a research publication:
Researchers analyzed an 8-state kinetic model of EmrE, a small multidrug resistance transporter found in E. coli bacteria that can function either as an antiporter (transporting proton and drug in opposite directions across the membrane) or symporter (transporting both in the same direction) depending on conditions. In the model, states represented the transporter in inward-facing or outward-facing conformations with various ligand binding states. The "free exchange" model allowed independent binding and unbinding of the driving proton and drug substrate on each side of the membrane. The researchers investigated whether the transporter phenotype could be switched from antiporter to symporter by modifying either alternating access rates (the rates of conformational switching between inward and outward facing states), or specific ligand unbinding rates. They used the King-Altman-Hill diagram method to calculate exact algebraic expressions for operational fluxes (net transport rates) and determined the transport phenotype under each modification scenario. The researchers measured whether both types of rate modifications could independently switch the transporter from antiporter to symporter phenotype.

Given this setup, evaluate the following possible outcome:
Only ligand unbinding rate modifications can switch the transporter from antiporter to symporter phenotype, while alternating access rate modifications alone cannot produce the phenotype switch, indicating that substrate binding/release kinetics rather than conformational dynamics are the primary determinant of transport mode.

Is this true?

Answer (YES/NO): NO